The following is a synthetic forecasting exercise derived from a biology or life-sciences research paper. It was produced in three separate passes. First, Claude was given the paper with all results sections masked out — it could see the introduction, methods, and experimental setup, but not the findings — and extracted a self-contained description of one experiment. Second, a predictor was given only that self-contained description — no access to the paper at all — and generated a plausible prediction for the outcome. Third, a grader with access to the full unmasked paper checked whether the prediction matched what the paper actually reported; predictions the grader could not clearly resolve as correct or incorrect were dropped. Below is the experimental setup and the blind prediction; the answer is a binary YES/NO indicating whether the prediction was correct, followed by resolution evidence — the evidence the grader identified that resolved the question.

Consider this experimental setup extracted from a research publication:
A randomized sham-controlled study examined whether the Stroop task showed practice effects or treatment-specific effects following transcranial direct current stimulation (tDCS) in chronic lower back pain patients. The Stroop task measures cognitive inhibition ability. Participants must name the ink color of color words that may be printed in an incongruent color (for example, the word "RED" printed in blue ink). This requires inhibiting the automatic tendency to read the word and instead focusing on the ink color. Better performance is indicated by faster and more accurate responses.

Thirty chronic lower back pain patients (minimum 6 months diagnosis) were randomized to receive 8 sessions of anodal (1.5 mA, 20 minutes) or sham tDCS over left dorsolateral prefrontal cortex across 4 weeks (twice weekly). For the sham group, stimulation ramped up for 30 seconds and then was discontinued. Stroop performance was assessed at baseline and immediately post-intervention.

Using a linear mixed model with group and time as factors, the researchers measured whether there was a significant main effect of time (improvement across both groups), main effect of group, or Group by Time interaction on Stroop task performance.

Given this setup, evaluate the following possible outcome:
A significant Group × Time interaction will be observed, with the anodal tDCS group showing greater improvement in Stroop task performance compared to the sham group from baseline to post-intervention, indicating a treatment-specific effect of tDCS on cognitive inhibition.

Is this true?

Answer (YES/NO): NO